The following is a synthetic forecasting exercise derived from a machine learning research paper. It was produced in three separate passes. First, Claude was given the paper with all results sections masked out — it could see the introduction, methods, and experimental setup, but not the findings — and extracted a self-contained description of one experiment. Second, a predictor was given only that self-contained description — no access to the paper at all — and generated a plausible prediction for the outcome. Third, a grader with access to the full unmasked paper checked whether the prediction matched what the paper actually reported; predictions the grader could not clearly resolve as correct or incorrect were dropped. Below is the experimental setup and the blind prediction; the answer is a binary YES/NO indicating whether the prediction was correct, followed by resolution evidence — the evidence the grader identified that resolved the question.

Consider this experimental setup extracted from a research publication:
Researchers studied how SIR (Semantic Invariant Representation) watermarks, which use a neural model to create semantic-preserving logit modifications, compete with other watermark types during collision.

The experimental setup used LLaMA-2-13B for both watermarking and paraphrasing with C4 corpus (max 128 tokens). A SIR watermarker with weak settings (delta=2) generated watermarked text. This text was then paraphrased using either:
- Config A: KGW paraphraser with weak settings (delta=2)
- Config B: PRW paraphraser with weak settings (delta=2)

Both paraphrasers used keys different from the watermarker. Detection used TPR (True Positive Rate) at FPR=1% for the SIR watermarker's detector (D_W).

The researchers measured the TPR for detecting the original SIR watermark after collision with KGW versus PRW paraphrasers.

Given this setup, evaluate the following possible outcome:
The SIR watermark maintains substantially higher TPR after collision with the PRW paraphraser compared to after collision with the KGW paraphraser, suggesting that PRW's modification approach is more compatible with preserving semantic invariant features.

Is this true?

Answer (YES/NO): NO